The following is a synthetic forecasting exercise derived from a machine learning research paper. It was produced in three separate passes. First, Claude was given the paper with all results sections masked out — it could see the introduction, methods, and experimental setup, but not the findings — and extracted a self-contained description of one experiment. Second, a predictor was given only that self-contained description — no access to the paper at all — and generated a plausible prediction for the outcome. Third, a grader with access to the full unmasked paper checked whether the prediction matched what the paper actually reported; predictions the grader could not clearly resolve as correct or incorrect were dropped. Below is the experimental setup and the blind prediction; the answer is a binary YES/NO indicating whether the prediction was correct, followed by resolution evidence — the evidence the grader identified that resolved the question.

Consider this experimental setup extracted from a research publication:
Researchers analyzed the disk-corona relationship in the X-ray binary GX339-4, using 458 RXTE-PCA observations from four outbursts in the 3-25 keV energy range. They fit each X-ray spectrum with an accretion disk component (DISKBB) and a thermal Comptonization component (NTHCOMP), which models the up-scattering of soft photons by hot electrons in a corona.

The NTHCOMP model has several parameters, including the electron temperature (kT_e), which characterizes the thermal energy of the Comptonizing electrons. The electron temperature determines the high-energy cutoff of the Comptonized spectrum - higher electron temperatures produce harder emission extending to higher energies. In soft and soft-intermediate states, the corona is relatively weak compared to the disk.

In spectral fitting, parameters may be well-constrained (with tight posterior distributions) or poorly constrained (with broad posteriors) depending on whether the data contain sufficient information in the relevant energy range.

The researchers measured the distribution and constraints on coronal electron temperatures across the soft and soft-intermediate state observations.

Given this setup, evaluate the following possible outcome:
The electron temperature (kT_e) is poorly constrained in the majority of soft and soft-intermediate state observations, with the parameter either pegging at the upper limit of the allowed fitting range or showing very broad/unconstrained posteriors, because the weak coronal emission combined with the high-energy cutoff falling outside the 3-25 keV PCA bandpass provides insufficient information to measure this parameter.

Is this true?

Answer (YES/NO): YES